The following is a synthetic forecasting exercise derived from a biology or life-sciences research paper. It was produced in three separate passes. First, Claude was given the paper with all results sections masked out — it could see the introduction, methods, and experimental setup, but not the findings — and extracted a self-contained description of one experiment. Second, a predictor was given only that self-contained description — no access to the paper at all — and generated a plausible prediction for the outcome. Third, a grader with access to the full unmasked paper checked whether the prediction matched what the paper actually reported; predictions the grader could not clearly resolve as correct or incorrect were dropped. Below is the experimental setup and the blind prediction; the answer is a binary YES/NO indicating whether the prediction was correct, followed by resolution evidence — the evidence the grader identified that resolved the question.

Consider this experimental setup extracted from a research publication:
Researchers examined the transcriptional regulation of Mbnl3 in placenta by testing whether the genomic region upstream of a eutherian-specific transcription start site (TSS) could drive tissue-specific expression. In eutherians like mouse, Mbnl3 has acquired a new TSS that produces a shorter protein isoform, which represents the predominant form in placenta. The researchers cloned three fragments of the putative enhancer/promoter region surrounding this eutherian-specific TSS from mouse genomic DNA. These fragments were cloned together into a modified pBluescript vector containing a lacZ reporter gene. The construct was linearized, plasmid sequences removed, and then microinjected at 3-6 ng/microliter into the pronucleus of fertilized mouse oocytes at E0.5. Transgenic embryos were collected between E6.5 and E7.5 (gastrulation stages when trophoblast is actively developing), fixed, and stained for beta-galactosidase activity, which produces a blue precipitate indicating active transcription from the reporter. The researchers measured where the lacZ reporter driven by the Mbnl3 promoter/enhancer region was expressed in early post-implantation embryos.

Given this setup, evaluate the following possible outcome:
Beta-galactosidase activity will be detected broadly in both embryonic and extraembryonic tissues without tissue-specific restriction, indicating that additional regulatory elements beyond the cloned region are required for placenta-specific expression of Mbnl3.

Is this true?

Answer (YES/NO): NO